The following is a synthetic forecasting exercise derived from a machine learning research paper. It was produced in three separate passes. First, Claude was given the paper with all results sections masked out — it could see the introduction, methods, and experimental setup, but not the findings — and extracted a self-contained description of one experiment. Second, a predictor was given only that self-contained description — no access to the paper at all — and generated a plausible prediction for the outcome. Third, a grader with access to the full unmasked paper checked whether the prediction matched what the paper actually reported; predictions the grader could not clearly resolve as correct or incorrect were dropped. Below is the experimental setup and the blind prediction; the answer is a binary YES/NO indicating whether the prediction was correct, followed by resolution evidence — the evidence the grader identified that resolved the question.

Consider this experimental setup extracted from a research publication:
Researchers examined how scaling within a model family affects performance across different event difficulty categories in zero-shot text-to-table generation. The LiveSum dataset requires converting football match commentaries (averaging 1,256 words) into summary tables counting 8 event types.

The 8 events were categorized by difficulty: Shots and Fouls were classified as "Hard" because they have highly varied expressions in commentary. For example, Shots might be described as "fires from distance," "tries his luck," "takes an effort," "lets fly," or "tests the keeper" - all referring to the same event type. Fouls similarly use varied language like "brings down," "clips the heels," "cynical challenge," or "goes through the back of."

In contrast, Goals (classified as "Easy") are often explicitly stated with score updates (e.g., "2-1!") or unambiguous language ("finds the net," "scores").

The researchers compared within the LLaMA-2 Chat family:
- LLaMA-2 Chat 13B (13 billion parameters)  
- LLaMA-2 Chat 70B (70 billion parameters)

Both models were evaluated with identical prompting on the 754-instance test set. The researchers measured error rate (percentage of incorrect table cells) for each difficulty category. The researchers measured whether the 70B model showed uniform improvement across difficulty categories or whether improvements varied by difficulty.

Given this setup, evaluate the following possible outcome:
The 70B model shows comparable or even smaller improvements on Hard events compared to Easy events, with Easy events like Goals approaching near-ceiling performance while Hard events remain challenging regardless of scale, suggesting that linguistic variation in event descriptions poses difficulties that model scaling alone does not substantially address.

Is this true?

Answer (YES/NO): YES